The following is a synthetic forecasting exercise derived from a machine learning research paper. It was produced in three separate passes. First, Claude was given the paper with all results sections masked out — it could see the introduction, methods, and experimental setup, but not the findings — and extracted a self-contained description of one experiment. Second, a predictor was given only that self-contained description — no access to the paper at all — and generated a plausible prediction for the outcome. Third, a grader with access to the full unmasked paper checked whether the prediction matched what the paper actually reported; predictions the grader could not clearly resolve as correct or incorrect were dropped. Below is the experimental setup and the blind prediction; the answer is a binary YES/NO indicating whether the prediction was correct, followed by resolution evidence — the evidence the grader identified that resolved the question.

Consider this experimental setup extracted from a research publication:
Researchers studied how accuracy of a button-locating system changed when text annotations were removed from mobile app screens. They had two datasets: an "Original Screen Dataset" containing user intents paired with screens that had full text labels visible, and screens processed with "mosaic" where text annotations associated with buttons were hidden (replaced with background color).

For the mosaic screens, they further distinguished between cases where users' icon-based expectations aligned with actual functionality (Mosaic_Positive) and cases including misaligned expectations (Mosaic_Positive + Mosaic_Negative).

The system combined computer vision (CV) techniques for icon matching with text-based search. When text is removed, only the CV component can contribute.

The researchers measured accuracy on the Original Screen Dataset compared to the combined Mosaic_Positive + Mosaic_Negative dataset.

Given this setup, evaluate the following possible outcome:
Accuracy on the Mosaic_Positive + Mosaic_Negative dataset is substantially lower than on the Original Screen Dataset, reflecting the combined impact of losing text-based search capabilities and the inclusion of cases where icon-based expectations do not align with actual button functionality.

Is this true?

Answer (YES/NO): YES